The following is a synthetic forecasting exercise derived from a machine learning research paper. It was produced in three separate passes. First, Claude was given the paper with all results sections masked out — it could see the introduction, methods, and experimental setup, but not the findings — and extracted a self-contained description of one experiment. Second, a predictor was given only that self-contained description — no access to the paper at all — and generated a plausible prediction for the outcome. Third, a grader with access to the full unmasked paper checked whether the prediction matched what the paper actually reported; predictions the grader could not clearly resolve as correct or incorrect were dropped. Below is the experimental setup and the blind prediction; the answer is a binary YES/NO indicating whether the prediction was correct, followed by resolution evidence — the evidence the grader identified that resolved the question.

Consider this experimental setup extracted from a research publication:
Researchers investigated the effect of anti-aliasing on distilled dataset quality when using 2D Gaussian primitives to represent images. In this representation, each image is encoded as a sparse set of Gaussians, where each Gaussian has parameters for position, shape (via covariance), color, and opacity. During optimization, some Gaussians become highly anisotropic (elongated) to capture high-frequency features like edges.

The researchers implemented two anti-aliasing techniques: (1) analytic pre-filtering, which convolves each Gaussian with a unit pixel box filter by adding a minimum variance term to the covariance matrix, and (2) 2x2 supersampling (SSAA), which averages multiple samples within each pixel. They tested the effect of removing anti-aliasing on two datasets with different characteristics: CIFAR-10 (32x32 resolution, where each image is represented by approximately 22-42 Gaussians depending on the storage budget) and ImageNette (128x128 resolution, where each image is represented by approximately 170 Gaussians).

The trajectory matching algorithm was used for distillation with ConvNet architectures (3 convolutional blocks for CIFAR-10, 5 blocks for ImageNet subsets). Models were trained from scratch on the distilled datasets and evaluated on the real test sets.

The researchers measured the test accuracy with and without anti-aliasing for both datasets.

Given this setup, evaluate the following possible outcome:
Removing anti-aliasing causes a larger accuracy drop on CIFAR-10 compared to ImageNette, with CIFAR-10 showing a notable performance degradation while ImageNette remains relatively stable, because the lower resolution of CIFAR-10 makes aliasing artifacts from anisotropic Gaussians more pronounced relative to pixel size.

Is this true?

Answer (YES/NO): YES